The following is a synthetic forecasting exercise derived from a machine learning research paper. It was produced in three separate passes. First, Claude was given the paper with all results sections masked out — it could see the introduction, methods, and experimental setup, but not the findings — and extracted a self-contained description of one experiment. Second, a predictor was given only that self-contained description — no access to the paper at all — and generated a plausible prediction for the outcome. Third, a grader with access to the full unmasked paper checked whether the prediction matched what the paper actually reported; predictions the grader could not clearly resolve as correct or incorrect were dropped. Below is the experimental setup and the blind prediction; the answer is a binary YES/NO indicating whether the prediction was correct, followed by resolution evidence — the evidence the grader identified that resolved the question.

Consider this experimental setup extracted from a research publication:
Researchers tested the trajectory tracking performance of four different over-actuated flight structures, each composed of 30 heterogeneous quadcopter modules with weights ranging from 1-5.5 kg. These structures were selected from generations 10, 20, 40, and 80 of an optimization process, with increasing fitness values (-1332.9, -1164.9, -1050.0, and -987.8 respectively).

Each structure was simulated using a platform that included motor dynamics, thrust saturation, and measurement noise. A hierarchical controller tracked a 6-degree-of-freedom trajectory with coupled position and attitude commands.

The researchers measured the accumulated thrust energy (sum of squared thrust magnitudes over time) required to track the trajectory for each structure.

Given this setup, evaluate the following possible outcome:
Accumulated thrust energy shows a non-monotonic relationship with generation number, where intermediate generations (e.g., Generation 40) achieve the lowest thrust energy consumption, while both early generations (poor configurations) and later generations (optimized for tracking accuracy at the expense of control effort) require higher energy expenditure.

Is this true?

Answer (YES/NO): NO